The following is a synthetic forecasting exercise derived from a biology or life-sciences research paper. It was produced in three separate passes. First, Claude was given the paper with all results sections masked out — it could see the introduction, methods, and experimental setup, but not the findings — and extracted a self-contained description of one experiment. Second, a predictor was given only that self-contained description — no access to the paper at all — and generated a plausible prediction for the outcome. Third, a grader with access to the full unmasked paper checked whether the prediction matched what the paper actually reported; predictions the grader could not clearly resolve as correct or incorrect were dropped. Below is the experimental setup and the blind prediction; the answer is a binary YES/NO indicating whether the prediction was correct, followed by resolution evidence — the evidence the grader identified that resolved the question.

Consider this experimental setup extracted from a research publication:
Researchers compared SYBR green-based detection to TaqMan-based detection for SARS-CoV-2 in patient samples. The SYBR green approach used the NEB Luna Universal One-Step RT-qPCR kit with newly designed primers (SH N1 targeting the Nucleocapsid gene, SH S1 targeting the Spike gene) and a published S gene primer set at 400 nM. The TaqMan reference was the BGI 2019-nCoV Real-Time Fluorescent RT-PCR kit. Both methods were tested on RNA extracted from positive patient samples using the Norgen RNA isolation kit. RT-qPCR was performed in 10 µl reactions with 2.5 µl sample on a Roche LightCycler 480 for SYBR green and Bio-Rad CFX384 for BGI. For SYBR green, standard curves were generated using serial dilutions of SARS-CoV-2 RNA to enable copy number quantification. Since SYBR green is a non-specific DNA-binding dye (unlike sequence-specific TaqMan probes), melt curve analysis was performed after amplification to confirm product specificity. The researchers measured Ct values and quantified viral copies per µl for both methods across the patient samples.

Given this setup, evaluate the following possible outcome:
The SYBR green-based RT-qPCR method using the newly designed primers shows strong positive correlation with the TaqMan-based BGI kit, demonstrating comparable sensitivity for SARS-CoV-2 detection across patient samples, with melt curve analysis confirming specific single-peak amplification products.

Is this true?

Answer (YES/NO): NO